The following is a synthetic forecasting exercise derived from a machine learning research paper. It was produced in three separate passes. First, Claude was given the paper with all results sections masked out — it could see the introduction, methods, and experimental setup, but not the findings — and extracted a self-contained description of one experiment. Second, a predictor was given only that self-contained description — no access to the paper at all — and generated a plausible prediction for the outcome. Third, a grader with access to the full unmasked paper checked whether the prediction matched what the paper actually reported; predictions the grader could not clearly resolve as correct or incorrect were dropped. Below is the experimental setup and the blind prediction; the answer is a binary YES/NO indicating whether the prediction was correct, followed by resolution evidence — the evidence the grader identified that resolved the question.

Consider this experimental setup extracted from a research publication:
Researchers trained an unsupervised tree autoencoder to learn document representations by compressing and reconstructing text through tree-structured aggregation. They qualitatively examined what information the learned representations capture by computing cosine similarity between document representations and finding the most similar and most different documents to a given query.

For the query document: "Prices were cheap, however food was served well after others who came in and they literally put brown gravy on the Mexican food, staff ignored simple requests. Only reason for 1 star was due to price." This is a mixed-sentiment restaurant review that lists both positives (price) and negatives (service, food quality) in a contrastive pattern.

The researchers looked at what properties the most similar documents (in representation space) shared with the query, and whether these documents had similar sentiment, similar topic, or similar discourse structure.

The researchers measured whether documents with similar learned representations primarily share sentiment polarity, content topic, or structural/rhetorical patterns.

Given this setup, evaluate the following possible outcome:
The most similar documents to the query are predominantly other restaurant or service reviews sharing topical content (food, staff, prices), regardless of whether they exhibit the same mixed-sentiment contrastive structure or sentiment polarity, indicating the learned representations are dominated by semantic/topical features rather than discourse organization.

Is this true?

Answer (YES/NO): NO